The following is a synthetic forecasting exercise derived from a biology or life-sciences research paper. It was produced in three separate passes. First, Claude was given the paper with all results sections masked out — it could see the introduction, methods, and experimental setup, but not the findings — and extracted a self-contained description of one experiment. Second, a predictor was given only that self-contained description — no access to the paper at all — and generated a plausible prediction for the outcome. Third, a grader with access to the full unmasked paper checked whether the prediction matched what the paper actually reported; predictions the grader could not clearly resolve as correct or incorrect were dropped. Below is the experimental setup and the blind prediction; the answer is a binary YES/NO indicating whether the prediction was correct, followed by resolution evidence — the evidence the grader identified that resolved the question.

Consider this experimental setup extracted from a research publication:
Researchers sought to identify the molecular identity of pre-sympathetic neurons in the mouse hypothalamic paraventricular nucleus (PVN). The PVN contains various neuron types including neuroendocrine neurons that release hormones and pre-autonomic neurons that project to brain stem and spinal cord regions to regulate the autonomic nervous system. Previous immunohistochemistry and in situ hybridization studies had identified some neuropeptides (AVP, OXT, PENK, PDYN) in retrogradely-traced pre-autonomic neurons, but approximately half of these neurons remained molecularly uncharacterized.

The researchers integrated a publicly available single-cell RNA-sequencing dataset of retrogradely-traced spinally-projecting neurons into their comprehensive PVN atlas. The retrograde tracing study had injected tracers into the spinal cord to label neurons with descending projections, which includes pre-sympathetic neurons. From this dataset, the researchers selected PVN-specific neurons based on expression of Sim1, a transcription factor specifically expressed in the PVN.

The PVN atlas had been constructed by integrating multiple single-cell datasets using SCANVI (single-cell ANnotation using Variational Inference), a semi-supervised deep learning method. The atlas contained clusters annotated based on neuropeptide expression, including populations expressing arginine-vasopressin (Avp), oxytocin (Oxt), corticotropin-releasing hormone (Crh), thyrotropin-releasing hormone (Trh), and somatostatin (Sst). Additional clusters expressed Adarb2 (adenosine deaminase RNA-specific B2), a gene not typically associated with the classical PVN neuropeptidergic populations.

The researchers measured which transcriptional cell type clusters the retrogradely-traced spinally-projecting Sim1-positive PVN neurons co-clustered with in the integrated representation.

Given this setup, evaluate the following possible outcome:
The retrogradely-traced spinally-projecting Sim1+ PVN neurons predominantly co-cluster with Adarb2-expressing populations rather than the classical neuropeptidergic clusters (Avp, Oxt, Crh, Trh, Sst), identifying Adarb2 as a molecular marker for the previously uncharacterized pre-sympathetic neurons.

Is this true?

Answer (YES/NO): NO